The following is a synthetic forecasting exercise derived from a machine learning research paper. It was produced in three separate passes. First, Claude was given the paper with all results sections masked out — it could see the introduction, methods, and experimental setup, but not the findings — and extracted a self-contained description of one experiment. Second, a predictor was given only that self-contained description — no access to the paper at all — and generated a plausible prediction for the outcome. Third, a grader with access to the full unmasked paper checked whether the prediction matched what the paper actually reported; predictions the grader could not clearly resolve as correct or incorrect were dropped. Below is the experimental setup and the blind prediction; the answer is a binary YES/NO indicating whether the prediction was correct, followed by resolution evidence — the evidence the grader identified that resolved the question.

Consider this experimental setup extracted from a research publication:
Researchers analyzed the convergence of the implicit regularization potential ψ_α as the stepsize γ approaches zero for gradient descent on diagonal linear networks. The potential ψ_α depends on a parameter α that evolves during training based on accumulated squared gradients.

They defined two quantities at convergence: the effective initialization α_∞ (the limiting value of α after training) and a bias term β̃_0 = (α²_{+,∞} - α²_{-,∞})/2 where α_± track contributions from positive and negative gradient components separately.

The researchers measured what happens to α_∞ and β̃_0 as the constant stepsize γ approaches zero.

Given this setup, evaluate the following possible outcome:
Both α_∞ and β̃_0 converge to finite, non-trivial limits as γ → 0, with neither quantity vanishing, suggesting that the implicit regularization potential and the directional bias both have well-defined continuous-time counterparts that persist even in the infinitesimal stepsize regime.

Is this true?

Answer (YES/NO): NO